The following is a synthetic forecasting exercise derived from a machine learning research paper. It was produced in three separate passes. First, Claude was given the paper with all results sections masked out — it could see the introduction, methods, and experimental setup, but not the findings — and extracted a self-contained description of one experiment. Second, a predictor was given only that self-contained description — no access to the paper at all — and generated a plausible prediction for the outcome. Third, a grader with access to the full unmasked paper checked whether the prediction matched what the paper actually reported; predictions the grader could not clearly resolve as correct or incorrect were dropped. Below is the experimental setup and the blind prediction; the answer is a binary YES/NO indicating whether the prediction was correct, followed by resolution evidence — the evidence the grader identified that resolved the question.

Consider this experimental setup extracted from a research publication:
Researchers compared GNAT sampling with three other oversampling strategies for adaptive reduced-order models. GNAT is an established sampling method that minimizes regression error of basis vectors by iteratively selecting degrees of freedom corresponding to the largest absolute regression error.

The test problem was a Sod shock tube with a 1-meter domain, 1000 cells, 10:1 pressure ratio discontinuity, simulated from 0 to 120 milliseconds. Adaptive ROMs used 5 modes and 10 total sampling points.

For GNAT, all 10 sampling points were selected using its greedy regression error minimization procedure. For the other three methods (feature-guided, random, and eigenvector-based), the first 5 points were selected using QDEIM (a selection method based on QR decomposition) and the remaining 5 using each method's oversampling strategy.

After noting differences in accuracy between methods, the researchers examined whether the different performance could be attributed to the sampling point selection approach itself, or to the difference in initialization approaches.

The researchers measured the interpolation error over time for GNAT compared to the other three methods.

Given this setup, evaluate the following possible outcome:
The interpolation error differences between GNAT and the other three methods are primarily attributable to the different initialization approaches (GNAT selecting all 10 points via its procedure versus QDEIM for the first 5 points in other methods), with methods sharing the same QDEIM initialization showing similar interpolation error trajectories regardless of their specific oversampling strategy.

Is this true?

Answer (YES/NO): NO